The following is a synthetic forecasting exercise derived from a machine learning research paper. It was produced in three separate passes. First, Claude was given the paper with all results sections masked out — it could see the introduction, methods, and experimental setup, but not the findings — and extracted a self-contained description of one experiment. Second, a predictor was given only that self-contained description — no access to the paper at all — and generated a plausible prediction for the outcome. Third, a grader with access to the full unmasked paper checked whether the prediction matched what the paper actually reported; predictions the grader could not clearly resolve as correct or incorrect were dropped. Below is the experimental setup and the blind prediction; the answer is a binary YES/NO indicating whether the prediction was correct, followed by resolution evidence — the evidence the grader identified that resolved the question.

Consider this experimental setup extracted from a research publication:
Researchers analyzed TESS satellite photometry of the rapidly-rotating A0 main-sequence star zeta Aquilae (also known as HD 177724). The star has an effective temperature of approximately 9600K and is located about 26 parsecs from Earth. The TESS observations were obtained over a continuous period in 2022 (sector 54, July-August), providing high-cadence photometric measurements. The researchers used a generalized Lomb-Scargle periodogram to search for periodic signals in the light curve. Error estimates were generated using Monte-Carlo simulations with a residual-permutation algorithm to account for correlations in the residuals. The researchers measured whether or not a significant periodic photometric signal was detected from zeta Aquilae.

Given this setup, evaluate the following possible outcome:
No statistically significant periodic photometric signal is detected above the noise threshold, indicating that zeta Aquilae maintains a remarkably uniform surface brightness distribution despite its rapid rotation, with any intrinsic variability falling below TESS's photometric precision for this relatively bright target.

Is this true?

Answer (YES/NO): NO